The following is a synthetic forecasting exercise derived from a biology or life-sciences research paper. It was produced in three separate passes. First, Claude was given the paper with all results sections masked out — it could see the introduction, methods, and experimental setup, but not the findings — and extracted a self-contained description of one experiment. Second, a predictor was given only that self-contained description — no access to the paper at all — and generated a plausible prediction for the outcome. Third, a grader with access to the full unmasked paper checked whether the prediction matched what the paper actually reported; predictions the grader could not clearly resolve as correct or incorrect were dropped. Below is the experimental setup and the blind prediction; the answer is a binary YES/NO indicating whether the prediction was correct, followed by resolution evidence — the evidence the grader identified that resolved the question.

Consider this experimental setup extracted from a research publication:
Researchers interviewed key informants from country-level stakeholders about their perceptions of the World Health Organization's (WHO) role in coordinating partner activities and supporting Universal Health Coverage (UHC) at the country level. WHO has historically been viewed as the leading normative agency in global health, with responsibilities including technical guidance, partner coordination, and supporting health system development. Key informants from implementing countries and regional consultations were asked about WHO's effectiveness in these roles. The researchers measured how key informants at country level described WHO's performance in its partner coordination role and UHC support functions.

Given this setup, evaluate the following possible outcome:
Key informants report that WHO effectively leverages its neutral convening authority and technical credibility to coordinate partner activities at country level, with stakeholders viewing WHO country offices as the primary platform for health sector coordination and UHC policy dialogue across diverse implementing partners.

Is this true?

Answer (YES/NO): NO